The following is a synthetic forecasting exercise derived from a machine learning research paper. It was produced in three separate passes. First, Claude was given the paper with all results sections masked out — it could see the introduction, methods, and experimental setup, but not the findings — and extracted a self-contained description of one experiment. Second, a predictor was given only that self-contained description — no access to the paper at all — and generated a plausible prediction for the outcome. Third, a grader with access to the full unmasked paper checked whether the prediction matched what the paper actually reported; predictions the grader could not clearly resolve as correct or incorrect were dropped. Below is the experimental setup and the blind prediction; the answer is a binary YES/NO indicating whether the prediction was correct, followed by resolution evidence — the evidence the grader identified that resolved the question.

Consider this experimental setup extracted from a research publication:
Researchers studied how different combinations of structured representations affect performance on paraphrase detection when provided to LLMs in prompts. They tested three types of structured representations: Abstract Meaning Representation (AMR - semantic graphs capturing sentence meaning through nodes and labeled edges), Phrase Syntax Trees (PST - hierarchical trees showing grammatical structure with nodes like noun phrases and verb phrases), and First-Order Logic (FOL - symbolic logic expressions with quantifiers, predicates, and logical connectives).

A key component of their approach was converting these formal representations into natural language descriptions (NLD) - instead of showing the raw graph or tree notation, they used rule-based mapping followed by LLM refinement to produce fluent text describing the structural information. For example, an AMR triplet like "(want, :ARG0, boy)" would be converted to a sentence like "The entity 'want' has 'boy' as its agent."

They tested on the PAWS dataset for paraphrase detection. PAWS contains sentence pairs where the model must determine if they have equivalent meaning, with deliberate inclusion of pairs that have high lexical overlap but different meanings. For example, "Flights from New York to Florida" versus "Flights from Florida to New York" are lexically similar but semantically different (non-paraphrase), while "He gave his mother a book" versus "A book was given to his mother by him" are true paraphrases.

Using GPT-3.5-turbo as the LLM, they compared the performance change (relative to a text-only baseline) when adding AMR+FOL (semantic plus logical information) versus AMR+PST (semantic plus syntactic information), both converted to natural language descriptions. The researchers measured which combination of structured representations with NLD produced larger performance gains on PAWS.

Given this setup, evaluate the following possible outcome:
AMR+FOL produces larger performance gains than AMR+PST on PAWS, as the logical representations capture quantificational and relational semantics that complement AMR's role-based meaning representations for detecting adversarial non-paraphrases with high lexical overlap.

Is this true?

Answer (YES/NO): YES